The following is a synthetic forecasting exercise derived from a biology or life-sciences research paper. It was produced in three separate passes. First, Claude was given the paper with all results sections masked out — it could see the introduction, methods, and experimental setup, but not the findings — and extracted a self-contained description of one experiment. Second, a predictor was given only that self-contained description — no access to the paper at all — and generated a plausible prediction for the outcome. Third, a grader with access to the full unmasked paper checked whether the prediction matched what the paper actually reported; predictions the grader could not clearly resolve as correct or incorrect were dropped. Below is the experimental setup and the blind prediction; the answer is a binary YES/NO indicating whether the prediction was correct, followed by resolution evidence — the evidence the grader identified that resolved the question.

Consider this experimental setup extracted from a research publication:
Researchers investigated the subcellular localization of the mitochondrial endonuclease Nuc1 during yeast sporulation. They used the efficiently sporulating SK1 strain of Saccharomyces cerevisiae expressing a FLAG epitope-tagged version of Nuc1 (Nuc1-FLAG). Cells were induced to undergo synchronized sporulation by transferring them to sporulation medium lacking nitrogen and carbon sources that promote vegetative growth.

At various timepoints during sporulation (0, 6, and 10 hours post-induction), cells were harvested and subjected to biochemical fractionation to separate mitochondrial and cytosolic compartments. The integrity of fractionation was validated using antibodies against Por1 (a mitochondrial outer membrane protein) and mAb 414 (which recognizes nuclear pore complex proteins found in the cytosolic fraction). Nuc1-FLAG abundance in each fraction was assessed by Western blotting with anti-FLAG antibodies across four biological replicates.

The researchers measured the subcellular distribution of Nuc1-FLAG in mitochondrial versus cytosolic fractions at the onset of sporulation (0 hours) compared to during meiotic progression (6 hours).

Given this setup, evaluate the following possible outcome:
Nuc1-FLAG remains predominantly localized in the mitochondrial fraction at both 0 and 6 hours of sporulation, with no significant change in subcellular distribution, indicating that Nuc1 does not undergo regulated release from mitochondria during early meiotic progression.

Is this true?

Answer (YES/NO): NO